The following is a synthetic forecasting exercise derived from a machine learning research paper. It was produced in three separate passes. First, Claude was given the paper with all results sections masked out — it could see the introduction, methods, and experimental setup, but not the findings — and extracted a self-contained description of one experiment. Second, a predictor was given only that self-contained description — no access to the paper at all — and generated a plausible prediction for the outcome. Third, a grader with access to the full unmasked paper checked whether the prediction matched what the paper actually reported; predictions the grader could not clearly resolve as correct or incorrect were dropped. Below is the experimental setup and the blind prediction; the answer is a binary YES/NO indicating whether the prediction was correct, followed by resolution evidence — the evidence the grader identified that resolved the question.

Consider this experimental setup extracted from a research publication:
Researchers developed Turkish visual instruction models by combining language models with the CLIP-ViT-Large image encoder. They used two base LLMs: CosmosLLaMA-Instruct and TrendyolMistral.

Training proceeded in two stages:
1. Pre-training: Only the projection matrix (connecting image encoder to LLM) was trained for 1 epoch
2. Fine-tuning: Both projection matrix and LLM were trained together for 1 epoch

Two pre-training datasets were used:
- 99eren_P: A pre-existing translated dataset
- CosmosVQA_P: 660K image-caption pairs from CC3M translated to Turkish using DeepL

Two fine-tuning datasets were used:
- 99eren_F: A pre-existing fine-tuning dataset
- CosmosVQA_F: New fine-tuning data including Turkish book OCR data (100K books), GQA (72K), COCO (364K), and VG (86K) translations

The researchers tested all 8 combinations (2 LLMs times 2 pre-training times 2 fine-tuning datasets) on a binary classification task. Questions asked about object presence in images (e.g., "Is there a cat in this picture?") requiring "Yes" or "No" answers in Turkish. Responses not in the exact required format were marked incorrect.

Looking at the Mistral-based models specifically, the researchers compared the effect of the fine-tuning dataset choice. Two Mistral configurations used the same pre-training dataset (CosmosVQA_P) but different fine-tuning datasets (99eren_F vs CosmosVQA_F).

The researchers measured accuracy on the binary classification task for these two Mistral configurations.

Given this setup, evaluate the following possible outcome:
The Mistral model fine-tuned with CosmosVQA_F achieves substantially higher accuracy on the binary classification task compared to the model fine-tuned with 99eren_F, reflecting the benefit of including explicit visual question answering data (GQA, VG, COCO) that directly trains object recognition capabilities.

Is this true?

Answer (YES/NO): YES